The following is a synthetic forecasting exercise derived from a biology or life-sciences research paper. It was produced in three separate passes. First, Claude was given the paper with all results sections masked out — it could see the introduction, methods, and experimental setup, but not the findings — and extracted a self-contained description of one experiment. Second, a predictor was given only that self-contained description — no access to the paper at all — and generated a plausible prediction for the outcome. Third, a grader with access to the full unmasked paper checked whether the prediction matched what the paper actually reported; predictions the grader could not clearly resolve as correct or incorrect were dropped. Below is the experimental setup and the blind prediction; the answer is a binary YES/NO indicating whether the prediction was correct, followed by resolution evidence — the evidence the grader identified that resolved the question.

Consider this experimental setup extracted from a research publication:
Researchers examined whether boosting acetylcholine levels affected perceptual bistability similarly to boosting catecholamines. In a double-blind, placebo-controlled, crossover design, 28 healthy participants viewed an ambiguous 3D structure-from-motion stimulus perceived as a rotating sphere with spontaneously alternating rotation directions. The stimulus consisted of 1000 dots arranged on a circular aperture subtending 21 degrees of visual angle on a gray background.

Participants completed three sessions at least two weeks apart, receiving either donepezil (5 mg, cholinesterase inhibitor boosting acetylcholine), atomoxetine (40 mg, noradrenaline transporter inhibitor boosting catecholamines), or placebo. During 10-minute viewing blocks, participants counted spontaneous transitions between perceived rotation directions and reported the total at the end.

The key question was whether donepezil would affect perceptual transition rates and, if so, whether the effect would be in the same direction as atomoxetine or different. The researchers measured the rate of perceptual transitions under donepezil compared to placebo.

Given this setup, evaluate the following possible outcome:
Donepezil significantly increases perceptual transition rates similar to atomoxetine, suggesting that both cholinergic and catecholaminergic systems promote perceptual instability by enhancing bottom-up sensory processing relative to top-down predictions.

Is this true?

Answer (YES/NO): NO